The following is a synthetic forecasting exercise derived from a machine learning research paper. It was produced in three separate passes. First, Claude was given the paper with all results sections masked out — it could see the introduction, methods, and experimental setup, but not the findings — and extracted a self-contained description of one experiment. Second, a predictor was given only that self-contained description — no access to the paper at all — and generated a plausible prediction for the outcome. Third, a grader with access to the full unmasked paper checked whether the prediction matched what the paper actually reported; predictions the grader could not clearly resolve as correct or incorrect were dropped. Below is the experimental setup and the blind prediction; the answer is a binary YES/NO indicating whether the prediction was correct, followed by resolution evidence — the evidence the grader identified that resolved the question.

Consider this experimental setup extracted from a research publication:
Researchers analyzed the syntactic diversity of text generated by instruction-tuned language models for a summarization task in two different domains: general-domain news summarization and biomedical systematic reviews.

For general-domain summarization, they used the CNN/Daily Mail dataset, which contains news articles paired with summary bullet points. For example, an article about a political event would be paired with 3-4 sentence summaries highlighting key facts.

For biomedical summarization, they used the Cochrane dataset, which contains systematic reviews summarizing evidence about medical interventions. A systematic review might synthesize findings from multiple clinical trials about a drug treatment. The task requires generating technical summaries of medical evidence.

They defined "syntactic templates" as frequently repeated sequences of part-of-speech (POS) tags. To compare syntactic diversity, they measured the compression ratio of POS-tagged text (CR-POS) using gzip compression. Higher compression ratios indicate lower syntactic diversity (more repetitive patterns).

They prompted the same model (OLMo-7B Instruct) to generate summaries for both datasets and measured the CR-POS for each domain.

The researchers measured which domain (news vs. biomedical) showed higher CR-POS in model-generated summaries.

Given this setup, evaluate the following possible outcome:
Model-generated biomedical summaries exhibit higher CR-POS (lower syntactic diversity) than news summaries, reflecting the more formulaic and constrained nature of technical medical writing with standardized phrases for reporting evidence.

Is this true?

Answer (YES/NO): YES